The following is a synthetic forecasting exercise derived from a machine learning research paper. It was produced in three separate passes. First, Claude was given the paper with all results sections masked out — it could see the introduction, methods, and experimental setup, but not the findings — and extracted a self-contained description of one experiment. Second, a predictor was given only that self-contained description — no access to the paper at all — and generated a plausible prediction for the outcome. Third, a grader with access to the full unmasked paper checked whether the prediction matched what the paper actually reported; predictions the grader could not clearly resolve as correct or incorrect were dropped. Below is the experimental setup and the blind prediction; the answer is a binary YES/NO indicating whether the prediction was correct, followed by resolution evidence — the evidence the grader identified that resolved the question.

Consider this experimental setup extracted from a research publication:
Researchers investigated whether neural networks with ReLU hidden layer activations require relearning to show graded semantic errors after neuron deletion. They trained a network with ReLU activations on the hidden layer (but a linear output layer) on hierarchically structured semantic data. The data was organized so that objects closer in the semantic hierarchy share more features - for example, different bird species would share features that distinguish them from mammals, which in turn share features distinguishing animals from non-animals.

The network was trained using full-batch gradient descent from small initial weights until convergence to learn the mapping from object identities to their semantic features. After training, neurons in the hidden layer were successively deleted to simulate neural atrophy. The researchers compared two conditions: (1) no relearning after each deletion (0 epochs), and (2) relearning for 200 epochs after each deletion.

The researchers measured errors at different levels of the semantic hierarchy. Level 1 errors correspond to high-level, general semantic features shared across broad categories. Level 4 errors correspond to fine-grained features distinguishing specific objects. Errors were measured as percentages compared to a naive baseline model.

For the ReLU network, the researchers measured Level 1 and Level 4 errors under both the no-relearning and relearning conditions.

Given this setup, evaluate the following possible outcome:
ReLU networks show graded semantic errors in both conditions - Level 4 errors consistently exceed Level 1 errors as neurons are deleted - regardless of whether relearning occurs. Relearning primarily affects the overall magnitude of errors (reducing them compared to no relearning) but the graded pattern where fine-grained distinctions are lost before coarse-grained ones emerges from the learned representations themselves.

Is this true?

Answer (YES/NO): NO